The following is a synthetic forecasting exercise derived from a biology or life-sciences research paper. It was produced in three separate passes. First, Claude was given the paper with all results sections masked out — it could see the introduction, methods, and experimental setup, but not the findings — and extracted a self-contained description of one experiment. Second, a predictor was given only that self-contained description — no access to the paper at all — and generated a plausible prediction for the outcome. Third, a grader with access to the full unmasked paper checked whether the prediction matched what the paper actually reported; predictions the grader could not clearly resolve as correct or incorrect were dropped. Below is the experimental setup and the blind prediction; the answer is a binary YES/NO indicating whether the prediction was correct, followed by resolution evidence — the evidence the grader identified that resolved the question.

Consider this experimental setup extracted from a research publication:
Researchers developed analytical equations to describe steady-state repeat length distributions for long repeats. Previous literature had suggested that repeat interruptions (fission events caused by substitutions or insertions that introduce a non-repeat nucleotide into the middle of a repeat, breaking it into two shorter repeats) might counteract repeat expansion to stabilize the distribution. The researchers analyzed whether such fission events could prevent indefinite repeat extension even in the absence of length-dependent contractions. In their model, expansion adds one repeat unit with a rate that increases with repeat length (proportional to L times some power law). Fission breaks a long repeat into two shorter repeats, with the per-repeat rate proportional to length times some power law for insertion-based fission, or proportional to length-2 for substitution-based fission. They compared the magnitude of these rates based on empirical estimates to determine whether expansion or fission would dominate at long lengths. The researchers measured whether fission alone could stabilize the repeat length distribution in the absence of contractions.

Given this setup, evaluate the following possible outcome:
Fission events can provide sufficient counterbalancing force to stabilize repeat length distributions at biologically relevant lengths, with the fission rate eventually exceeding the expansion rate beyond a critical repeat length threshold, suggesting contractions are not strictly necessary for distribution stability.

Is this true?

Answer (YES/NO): NO